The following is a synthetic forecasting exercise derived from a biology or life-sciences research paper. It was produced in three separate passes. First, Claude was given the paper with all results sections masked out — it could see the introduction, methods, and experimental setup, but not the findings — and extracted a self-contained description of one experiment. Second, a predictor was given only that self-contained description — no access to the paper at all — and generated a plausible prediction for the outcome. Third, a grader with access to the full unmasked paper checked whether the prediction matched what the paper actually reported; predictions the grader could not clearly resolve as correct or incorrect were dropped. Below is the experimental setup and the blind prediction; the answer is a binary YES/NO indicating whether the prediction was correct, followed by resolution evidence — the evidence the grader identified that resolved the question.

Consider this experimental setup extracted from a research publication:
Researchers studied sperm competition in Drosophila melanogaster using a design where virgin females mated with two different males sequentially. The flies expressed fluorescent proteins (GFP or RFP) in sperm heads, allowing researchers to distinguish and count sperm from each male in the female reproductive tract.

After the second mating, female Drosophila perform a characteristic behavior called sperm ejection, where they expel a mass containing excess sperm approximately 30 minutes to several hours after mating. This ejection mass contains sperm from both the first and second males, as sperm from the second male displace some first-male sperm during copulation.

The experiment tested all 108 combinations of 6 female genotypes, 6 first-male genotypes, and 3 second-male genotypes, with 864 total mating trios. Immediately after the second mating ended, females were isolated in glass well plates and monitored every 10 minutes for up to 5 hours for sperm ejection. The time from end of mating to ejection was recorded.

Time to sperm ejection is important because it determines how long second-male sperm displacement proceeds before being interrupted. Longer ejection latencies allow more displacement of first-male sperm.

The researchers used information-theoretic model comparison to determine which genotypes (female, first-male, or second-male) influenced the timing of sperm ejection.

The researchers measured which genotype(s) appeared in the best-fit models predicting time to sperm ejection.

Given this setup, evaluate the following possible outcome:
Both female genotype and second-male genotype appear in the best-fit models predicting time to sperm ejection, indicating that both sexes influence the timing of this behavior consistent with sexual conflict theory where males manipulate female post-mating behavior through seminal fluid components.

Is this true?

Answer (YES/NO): YES